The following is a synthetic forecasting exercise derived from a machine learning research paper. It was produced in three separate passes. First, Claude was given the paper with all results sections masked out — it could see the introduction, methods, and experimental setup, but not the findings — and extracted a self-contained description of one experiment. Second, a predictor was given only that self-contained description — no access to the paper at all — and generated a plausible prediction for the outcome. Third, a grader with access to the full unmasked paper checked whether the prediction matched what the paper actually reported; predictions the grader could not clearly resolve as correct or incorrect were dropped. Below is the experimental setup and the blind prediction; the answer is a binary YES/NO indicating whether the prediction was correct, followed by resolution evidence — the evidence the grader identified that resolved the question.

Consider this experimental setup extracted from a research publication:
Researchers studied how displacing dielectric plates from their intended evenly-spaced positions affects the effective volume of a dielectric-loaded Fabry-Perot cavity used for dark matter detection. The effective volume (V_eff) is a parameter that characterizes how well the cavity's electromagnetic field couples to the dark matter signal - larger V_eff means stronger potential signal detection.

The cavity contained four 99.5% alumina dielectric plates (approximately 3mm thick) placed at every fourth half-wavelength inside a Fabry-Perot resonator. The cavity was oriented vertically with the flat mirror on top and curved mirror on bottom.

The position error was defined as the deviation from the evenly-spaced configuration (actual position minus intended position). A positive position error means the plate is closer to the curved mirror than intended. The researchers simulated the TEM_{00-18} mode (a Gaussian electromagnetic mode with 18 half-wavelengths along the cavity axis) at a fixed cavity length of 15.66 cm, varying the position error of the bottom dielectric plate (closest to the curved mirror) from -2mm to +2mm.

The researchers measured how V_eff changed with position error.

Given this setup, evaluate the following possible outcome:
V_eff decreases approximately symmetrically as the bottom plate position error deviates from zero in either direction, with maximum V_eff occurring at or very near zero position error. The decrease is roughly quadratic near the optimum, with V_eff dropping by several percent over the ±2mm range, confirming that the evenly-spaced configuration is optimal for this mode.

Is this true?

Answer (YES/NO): NO